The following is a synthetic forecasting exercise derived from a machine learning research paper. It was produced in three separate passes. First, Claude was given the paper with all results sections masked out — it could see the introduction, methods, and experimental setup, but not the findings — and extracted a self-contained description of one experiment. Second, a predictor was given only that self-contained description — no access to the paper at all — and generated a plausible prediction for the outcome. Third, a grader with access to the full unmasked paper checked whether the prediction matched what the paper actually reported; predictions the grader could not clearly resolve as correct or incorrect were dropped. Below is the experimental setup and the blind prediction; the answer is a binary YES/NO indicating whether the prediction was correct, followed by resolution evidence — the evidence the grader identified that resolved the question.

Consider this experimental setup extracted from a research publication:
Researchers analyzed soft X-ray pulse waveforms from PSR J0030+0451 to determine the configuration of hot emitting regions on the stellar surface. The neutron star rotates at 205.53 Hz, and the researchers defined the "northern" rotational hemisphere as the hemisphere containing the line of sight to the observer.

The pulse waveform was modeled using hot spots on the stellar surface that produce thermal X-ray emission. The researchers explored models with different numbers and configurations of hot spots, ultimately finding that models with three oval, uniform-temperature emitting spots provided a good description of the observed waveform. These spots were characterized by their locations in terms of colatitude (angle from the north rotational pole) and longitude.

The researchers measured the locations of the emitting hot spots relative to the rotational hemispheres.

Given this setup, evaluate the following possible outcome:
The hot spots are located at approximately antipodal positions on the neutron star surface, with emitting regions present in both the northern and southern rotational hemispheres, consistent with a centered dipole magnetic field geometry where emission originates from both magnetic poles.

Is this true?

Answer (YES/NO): NO